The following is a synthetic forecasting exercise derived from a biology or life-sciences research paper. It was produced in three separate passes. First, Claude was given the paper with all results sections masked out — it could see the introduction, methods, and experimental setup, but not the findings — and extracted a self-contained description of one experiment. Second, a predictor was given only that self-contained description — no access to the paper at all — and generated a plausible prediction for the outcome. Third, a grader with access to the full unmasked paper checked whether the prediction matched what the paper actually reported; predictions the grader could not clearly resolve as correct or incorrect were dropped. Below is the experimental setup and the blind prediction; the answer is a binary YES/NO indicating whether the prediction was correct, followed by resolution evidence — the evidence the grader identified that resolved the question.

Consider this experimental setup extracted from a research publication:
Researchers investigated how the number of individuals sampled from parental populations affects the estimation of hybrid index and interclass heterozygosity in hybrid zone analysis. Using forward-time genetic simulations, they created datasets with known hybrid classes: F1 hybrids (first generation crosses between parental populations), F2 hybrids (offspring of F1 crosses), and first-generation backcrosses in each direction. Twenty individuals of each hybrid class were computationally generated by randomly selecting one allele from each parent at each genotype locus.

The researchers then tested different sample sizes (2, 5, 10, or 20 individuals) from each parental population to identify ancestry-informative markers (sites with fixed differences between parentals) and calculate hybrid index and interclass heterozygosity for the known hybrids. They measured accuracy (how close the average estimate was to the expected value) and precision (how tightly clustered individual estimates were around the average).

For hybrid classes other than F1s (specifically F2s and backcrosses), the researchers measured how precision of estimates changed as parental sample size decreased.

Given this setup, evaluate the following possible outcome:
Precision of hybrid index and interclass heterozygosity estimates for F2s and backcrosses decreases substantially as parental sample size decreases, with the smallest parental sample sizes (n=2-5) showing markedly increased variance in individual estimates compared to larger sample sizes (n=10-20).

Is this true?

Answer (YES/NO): NO